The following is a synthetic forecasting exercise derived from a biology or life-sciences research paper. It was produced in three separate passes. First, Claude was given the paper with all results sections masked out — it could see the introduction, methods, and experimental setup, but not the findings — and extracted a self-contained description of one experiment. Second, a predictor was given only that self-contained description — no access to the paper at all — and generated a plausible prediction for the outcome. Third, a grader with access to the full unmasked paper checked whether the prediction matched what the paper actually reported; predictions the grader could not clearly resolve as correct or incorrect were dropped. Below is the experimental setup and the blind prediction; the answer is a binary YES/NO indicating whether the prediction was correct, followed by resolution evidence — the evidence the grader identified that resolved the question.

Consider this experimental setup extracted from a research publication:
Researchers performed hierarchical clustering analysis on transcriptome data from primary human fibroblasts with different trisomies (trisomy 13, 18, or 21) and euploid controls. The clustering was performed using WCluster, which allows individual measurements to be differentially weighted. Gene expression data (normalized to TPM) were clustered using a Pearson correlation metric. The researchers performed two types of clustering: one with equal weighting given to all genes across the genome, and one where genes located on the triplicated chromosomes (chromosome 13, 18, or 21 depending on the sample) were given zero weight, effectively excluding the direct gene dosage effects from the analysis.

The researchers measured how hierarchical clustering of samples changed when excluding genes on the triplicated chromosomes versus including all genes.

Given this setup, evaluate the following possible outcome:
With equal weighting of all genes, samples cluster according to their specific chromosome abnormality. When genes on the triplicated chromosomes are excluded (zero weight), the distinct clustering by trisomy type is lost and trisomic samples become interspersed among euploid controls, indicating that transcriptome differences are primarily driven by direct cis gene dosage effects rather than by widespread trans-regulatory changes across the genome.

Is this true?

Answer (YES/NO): NO